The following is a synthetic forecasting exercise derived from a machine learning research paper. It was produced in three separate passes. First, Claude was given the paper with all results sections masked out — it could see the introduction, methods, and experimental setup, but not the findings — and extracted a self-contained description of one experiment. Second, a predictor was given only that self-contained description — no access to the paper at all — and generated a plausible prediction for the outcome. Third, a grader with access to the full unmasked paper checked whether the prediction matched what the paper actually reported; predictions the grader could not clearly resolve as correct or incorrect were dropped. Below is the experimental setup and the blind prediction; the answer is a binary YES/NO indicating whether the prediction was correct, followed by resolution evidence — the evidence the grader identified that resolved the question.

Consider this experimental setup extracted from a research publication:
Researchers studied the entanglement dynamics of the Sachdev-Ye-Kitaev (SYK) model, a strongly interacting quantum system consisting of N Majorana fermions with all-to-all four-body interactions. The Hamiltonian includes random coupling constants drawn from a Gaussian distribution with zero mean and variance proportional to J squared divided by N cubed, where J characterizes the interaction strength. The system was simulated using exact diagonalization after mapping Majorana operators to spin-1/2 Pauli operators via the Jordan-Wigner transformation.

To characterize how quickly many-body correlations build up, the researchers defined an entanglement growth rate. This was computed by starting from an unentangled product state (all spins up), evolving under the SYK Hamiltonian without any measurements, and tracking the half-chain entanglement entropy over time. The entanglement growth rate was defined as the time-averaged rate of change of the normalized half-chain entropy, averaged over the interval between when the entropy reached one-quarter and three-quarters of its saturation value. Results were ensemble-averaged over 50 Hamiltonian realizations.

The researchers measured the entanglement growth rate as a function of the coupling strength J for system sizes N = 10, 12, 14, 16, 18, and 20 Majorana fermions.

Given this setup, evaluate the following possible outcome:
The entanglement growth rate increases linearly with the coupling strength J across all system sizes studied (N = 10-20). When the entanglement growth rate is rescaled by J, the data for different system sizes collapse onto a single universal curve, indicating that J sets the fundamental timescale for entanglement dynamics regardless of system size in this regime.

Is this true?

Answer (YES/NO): NO